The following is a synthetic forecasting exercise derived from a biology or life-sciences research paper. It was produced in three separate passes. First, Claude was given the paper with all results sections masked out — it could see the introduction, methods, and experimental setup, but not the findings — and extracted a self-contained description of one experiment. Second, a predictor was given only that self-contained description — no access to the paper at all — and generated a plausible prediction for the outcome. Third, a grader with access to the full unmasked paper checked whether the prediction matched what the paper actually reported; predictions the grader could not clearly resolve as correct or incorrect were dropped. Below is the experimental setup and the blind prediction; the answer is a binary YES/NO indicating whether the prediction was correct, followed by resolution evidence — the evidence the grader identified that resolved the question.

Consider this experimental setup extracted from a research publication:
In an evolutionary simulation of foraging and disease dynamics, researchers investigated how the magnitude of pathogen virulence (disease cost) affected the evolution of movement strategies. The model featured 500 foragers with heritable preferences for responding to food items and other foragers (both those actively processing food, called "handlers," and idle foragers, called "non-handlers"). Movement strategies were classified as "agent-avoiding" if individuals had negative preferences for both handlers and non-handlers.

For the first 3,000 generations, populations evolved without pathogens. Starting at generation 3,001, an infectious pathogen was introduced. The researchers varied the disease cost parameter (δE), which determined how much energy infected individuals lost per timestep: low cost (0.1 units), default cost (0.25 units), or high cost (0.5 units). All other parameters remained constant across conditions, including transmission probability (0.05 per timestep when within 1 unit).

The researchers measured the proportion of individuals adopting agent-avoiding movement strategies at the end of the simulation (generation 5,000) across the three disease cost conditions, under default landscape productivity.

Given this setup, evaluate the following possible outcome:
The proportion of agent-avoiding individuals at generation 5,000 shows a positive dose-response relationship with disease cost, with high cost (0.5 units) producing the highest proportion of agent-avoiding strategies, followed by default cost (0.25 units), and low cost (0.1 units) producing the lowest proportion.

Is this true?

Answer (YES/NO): YES